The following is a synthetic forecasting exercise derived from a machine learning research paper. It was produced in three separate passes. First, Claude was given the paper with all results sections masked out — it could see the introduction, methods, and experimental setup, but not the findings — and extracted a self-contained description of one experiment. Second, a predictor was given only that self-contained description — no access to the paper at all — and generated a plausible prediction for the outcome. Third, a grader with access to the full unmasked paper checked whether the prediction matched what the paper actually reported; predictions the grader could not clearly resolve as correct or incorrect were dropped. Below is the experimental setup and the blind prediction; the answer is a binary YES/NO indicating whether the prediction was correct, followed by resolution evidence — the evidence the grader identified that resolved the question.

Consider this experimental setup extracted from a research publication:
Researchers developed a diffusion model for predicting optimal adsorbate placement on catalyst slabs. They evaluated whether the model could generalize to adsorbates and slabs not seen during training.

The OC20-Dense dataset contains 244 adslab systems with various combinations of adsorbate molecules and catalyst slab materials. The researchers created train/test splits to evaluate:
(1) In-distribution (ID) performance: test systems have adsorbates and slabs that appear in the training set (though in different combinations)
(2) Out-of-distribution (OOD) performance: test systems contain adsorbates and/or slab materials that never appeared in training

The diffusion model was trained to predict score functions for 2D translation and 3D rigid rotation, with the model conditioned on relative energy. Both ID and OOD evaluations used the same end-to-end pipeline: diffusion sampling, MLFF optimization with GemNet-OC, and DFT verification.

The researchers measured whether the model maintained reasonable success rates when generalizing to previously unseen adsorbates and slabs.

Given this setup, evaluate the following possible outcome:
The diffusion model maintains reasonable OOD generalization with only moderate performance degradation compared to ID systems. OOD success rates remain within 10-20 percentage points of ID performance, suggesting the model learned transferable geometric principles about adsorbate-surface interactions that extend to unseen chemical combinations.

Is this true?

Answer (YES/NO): NO